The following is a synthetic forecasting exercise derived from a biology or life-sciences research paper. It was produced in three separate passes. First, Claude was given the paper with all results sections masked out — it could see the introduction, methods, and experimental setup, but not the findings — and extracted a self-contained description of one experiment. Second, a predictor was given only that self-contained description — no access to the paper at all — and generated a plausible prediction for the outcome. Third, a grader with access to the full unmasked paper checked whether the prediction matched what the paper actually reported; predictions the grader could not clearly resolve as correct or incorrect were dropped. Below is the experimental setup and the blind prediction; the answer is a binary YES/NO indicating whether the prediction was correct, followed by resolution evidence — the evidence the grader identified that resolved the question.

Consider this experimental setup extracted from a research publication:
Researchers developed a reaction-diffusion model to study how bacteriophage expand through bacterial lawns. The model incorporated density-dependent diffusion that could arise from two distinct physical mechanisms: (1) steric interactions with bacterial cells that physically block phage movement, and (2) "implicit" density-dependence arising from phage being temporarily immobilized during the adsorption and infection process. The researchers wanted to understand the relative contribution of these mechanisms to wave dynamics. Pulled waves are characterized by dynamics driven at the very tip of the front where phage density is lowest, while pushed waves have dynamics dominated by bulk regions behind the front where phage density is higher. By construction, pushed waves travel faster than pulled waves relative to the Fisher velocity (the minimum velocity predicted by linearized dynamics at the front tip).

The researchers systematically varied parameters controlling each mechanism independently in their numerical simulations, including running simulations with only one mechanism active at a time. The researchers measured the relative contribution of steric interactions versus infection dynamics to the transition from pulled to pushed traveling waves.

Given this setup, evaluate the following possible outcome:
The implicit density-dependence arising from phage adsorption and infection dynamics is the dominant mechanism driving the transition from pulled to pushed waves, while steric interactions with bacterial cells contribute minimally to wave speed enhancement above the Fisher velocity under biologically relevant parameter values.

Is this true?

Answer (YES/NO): NO